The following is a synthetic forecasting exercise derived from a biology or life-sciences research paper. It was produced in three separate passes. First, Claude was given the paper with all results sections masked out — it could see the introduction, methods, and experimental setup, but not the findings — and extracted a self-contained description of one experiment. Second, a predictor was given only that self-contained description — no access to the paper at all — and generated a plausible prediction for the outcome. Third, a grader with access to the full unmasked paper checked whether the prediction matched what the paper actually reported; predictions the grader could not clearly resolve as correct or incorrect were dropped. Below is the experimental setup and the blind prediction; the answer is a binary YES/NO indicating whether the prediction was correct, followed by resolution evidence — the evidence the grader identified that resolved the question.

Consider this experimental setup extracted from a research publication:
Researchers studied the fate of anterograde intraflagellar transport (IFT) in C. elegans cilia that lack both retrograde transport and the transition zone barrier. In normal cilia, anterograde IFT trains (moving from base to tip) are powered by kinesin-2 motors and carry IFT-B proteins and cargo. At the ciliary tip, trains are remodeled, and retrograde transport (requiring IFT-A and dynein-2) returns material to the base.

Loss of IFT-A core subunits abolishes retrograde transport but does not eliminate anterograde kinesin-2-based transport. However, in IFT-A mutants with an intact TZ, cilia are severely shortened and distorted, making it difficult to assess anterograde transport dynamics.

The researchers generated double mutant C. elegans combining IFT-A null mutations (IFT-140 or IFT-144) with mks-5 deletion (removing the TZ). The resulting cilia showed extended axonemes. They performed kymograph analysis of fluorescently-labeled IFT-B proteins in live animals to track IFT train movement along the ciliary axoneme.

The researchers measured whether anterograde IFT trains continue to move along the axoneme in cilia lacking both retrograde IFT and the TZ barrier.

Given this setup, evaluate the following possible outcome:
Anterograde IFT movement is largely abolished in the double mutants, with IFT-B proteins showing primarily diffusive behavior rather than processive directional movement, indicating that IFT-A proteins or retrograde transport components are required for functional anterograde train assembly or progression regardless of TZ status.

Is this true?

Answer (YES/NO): NO